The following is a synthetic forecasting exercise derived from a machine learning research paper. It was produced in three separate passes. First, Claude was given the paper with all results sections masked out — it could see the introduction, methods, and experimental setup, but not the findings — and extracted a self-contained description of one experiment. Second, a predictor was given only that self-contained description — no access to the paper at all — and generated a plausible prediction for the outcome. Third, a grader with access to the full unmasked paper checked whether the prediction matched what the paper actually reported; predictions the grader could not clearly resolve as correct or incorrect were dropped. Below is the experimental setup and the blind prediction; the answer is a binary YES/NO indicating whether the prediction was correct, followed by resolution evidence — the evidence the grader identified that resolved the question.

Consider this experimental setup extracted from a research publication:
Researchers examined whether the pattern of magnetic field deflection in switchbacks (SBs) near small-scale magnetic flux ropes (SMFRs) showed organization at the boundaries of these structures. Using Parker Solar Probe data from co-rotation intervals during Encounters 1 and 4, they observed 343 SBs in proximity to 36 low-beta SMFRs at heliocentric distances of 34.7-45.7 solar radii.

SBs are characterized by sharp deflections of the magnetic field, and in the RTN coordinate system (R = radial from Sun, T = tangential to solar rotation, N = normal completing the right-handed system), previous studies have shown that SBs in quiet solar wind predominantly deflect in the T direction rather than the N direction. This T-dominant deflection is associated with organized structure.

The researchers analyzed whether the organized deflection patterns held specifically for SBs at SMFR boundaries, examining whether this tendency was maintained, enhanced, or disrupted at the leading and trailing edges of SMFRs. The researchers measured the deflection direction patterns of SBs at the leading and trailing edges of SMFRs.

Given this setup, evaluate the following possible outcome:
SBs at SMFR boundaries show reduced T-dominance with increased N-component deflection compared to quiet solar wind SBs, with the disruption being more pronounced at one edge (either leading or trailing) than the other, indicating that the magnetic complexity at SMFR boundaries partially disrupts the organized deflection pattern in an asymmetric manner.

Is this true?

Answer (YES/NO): NO